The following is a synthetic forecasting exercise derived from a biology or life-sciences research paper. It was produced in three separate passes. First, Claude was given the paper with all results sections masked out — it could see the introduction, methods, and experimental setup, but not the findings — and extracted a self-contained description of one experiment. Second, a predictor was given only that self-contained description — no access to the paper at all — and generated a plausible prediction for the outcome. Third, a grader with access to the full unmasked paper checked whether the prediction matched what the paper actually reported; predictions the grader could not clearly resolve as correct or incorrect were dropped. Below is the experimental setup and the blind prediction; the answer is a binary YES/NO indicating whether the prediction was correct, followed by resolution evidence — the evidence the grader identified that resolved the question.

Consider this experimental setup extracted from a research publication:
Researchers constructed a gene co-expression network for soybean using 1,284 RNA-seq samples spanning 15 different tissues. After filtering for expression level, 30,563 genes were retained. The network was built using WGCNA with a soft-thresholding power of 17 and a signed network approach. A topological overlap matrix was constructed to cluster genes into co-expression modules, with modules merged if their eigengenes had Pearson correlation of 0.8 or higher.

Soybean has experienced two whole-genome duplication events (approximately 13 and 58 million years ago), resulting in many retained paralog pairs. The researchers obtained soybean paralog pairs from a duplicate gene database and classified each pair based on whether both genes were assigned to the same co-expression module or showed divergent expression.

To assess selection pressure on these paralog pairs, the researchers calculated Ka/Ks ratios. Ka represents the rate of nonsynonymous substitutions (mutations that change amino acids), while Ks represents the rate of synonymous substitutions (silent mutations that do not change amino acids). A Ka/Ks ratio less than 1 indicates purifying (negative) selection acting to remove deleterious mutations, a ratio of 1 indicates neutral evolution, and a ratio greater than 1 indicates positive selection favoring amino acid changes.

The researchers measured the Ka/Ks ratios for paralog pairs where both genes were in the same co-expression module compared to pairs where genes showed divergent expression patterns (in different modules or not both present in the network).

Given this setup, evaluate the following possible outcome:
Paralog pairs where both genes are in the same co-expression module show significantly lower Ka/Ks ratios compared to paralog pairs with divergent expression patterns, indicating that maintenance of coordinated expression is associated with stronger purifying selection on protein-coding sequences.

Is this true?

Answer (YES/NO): YES